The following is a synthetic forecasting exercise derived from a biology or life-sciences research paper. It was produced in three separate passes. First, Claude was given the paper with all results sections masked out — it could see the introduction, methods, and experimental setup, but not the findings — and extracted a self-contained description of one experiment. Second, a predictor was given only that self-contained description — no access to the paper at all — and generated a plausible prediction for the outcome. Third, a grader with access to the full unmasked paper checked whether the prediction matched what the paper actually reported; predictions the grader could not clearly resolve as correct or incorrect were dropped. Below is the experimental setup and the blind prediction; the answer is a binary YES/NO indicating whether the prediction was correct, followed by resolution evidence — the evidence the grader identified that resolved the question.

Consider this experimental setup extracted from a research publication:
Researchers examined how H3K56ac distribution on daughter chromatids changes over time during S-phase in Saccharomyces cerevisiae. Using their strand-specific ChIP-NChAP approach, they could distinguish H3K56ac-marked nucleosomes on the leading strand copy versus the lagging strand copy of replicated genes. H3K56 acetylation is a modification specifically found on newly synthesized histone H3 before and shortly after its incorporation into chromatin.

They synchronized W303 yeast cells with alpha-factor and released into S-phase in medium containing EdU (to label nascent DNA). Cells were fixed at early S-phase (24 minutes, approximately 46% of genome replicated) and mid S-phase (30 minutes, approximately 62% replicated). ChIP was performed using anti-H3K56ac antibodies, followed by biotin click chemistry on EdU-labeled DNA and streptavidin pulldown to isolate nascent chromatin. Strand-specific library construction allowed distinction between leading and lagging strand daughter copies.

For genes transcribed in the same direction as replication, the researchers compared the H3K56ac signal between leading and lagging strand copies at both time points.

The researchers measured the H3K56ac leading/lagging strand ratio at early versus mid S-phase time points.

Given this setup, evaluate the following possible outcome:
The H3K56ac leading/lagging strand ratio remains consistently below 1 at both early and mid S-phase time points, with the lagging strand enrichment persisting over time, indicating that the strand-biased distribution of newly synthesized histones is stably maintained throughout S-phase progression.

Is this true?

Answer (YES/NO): NO